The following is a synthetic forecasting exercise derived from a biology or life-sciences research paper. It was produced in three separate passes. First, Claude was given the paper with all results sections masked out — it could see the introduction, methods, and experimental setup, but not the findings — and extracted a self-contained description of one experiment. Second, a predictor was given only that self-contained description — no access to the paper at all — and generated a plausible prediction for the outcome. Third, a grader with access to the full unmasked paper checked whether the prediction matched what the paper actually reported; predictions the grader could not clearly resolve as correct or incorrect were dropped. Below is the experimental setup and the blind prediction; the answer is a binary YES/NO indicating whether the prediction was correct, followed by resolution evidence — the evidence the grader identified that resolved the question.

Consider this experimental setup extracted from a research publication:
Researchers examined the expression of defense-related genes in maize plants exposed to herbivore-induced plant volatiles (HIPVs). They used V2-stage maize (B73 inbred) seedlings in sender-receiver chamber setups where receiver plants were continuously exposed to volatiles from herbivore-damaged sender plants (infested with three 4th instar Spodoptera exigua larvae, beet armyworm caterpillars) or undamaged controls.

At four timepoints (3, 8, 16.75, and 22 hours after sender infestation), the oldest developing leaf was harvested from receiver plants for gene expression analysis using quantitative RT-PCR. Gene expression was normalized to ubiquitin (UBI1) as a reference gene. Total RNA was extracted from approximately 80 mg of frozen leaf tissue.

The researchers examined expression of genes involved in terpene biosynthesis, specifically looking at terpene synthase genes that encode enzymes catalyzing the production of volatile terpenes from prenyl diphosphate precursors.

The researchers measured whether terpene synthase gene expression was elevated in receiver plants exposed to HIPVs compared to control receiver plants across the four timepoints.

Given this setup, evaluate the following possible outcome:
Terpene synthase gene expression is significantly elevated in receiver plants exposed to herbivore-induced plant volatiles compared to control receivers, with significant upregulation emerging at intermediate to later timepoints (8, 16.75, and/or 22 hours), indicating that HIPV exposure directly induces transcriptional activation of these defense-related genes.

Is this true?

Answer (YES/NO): NO